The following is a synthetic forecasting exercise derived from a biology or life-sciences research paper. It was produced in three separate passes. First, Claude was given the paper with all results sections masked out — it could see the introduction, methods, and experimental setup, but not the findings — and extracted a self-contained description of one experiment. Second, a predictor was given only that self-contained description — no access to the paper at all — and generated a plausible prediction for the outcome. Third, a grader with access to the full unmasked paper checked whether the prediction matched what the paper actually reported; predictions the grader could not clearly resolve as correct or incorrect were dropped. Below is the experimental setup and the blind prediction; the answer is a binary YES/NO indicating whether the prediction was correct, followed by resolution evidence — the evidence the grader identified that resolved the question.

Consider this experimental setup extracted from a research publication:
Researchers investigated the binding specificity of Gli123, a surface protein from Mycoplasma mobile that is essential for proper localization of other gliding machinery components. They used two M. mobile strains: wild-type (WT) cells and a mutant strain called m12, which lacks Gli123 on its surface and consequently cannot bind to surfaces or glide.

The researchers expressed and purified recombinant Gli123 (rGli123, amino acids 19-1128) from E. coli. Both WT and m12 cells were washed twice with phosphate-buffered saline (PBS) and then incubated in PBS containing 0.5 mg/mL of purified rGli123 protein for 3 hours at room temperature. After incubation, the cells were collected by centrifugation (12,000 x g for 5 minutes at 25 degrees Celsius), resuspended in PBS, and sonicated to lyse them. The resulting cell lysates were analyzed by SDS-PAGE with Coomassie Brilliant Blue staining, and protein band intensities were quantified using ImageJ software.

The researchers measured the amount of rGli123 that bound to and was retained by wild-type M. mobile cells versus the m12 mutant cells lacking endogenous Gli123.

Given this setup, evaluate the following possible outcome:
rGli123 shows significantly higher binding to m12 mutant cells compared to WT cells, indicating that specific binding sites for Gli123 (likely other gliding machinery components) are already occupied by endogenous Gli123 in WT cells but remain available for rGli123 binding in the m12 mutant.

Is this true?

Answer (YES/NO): NO